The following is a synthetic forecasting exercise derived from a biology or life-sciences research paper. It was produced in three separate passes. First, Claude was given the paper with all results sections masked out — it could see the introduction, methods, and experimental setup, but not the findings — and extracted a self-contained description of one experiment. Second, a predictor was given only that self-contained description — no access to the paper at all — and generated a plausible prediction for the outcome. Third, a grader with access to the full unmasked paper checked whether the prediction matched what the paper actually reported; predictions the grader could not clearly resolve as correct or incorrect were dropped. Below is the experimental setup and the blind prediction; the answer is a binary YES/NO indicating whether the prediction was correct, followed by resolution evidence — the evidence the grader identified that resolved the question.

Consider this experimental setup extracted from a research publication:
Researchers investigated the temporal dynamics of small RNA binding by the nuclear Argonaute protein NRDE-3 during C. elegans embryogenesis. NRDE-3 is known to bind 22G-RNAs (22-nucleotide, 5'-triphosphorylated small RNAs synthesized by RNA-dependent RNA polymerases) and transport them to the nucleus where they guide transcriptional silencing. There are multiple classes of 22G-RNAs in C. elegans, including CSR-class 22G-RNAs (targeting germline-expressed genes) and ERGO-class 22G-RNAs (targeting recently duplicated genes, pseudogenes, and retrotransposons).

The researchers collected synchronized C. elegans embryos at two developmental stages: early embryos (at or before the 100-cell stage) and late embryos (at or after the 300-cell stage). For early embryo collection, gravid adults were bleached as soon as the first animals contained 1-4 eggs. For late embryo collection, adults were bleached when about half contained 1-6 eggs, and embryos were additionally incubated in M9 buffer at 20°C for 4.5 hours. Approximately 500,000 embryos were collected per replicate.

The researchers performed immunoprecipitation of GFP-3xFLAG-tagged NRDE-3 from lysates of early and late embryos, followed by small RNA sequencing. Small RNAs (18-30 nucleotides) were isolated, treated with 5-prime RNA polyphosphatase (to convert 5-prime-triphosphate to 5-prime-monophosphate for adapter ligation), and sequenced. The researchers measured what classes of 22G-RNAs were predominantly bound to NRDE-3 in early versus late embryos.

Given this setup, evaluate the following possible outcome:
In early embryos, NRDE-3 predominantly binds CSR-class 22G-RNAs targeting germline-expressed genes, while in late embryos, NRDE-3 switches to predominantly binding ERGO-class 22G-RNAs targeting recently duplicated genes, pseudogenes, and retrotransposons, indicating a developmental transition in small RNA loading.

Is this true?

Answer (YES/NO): YES